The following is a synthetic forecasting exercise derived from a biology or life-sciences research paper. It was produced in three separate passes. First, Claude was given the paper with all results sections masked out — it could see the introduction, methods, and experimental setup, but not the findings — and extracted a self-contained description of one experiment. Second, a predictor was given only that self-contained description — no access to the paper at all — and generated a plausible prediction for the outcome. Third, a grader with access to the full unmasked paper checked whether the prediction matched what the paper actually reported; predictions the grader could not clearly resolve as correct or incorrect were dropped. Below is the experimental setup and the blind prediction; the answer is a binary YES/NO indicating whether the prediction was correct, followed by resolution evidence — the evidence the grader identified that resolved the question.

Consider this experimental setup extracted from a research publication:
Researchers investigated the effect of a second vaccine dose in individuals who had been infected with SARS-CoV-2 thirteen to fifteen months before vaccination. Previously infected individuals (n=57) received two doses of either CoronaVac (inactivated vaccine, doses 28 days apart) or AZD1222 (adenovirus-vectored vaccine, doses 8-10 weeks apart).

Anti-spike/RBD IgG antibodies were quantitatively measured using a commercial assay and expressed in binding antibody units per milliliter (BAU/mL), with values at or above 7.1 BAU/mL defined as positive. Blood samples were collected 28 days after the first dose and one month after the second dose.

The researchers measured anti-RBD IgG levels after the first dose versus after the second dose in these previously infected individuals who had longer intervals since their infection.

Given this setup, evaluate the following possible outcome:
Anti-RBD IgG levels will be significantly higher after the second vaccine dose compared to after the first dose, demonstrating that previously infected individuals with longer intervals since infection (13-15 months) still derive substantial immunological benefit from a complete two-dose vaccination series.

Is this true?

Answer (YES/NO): NO